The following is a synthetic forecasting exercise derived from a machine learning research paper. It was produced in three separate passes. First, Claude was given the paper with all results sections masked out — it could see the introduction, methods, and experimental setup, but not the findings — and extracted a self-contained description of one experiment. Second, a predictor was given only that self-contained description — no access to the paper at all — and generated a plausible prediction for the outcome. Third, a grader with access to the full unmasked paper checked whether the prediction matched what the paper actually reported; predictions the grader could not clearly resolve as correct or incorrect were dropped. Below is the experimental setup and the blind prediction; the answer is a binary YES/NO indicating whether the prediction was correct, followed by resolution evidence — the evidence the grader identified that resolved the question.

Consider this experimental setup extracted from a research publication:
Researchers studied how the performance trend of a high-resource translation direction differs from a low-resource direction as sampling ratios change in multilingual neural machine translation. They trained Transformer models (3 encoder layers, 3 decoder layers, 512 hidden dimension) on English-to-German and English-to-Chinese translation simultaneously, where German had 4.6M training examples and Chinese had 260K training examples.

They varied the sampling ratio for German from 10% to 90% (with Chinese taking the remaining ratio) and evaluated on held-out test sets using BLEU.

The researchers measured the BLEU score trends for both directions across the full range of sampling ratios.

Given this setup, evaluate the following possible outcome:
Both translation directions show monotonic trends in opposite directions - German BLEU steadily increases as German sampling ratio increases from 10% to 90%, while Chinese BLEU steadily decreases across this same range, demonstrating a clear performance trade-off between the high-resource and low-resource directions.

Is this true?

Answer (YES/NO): NO